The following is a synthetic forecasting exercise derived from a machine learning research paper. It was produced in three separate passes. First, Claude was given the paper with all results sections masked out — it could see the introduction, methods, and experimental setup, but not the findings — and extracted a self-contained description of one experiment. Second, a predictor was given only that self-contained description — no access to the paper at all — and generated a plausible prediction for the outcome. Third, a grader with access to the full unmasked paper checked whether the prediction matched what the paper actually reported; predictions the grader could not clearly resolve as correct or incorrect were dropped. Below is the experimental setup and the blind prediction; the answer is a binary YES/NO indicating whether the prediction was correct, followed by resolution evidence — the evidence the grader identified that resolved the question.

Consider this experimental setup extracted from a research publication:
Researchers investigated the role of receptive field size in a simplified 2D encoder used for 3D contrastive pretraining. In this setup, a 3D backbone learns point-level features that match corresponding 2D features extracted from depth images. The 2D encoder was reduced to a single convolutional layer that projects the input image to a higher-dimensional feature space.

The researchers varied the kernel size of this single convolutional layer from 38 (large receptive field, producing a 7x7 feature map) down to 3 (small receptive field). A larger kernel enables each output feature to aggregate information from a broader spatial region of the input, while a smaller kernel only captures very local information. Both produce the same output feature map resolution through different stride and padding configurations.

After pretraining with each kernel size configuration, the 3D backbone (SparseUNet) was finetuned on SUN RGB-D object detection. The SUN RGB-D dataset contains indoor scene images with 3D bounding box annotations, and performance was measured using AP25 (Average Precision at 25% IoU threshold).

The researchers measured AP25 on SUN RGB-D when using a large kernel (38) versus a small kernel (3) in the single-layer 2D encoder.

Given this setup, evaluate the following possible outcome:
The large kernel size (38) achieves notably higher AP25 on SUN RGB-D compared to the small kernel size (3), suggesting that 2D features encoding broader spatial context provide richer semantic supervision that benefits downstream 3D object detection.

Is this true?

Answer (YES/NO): NO